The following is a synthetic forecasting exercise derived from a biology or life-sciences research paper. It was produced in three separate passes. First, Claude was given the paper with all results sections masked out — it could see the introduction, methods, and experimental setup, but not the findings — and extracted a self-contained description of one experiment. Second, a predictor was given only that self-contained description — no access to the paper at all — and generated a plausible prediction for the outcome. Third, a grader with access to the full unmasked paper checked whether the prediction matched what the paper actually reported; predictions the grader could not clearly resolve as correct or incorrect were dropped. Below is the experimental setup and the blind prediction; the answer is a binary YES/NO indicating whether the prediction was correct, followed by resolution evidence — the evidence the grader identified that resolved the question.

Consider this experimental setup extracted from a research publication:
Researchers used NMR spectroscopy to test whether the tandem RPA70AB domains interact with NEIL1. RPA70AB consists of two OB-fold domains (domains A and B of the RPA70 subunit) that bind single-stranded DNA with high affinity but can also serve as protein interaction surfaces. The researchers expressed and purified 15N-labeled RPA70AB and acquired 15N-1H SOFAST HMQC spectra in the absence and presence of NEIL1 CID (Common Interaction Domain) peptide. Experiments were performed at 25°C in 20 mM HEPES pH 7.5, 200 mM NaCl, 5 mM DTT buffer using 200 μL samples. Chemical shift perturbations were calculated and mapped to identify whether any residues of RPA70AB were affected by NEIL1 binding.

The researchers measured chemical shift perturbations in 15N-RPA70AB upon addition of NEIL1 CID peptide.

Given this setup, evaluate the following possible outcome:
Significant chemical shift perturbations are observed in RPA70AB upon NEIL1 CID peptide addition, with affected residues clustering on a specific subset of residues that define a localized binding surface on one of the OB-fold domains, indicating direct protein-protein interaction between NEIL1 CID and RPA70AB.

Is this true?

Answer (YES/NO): NO